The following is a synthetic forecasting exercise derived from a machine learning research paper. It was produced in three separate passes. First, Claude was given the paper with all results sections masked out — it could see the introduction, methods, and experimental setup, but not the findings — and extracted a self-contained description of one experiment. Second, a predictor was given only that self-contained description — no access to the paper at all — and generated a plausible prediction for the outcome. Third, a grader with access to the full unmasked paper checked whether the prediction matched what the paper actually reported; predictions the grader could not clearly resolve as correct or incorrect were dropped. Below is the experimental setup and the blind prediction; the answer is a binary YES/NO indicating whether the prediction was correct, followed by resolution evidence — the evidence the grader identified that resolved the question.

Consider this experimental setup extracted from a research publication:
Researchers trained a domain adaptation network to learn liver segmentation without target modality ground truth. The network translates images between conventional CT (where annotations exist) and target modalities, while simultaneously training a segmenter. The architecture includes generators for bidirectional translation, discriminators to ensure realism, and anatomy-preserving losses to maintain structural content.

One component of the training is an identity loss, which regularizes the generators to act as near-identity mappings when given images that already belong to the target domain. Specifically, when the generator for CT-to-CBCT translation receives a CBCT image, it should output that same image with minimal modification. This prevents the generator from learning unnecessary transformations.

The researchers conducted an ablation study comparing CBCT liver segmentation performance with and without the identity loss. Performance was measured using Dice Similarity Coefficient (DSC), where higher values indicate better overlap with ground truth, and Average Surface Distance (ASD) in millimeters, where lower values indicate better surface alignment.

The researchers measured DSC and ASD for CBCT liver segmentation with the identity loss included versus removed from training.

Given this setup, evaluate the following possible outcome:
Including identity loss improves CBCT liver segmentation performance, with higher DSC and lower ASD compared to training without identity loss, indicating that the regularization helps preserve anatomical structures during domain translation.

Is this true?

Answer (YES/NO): YES